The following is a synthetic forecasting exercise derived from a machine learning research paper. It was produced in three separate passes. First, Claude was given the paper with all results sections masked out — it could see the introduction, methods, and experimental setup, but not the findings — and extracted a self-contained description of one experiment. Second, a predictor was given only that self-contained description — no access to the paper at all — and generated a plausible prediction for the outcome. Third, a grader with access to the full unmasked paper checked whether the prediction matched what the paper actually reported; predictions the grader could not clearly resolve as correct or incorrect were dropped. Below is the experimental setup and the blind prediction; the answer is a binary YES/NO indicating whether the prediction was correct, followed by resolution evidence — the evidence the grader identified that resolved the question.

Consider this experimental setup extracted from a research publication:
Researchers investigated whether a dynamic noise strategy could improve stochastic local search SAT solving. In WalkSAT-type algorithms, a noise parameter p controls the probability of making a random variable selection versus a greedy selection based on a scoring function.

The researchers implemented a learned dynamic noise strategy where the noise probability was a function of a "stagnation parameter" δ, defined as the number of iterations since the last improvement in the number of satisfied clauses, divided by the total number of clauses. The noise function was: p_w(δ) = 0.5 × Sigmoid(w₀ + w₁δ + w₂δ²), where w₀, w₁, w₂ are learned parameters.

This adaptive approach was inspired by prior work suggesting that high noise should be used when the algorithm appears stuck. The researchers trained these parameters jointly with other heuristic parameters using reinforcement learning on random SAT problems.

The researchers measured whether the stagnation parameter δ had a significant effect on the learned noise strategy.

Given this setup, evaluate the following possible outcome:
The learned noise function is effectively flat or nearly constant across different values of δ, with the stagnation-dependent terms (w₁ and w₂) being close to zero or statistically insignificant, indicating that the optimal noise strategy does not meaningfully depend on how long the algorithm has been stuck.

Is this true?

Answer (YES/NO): YES